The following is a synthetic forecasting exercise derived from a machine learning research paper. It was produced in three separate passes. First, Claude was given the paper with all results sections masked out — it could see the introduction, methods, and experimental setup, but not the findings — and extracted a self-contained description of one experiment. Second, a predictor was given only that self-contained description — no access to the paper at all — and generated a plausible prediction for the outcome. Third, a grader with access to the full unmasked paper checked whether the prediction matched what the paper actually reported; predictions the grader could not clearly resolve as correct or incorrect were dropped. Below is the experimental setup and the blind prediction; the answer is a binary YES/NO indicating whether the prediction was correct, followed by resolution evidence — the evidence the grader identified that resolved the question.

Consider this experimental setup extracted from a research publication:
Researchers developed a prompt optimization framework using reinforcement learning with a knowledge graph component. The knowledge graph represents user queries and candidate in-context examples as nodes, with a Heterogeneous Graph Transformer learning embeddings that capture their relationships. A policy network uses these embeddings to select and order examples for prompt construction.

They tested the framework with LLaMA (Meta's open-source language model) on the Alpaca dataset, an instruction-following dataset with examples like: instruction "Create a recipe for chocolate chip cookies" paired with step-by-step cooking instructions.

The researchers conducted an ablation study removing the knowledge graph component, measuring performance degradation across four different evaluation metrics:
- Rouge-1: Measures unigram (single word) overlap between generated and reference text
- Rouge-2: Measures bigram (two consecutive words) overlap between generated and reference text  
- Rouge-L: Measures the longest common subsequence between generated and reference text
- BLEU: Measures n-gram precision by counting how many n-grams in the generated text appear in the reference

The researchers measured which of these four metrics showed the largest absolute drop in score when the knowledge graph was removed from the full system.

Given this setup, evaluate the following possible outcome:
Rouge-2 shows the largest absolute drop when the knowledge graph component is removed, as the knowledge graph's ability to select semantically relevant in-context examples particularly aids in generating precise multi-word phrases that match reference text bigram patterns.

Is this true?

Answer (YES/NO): NO